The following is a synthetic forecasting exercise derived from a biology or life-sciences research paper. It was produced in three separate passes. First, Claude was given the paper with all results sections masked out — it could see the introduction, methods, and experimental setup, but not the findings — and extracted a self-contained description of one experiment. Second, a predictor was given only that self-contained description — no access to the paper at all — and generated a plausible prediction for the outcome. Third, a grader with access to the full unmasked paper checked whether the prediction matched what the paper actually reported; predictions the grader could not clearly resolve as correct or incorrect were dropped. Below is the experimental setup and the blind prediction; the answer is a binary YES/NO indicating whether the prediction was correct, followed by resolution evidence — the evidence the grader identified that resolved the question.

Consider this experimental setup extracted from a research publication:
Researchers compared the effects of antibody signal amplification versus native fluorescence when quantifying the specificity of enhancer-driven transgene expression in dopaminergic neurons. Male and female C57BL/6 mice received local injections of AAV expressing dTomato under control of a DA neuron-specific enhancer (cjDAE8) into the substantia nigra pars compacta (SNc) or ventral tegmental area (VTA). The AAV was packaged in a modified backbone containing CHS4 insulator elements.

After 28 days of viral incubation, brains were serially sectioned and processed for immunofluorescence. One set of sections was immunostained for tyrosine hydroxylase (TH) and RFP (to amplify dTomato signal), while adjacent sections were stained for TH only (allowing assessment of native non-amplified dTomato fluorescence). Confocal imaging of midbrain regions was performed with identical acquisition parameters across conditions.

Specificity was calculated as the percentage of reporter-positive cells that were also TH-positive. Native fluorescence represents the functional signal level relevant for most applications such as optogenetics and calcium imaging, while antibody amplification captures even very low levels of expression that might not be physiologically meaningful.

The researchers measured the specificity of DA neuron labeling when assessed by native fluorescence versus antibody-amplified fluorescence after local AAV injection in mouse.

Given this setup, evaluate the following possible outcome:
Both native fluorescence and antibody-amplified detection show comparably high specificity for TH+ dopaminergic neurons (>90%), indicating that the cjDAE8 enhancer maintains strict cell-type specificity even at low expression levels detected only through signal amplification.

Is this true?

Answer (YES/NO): NO